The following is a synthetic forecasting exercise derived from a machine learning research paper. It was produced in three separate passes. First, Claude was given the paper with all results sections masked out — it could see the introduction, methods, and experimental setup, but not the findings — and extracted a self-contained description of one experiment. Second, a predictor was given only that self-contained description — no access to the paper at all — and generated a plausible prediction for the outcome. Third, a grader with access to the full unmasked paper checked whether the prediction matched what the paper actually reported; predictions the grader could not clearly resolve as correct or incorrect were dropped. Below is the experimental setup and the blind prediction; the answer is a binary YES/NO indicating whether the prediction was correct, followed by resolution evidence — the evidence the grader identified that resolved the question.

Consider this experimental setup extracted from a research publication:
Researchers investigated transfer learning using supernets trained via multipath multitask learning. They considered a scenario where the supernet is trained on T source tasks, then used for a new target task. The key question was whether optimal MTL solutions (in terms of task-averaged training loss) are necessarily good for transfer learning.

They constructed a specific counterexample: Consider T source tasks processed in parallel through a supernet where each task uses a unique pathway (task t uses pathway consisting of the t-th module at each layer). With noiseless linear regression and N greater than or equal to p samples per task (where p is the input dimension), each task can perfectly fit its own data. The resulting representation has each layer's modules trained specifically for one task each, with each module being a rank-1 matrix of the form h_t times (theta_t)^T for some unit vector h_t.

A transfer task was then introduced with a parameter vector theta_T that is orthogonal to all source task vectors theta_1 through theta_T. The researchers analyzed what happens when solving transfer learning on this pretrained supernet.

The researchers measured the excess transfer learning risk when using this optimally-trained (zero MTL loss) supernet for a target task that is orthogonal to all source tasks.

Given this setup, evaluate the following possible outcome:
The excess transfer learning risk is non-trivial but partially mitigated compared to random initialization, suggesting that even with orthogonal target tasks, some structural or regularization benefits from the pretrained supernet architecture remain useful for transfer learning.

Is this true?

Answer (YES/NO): NO